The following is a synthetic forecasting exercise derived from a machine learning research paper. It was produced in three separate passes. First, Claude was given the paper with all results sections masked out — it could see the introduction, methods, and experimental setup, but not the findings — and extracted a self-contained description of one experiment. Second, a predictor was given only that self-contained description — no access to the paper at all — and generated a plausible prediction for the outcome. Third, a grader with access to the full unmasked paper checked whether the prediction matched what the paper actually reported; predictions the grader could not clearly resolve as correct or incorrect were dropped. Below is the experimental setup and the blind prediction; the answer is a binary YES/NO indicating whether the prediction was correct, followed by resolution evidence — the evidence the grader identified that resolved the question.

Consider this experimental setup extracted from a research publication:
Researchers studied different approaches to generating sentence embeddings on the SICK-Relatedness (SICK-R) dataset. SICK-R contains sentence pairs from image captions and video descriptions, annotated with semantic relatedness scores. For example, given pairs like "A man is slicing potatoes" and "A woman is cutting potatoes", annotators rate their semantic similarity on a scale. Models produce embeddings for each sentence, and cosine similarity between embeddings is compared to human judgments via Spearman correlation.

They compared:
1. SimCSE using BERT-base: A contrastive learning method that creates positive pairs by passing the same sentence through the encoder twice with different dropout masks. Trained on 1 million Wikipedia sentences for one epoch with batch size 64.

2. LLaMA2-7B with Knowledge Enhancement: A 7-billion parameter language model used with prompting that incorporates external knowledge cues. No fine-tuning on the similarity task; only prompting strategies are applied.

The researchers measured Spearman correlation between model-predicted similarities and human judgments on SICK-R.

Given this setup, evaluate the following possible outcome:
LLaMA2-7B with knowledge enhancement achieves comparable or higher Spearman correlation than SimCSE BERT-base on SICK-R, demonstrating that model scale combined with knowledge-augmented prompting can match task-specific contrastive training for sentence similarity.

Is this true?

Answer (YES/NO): YES